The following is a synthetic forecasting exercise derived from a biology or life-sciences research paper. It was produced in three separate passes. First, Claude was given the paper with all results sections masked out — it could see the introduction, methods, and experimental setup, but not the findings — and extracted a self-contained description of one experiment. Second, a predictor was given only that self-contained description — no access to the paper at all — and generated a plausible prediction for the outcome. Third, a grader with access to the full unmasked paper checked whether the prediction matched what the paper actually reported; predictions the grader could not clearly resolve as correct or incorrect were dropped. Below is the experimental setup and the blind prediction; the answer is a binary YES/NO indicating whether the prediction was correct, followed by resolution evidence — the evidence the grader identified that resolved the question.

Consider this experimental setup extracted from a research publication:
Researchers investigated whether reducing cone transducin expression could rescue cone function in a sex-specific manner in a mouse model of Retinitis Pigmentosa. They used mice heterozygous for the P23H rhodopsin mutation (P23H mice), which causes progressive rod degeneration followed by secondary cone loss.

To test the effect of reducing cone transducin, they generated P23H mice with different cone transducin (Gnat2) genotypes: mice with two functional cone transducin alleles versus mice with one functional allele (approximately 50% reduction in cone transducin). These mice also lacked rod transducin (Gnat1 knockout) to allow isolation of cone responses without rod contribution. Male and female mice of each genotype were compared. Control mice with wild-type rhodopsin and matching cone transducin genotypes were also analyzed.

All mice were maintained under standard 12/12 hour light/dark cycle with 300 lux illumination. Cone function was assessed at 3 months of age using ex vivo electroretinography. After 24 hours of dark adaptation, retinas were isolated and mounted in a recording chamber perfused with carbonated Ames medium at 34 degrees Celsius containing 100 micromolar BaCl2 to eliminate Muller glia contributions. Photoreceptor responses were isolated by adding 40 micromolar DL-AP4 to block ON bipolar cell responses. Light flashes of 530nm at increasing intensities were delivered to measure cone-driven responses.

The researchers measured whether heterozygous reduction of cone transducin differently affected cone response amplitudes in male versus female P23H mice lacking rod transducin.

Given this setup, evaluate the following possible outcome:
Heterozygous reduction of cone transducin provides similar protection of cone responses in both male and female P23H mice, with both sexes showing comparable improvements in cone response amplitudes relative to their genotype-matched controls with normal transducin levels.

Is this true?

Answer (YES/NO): NO